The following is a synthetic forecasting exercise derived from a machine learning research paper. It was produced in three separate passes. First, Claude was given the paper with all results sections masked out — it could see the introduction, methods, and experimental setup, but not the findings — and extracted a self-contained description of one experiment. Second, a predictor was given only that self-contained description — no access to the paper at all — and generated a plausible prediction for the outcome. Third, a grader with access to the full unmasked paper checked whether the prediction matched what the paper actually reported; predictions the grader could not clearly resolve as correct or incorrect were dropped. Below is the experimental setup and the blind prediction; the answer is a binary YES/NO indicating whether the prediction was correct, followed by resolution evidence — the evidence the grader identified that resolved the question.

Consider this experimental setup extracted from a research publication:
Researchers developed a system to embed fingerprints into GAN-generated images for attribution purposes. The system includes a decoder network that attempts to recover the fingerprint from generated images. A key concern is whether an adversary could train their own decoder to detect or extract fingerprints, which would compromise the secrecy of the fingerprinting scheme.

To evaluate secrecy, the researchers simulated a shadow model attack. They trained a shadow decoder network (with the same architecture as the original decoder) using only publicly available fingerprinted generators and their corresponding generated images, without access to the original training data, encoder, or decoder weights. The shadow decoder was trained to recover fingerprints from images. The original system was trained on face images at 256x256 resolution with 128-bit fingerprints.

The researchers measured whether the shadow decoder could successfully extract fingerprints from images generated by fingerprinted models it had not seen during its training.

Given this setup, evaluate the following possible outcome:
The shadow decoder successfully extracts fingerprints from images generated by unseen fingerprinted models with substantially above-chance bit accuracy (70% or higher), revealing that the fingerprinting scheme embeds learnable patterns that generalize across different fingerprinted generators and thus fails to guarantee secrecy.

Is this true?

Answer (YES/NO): NO